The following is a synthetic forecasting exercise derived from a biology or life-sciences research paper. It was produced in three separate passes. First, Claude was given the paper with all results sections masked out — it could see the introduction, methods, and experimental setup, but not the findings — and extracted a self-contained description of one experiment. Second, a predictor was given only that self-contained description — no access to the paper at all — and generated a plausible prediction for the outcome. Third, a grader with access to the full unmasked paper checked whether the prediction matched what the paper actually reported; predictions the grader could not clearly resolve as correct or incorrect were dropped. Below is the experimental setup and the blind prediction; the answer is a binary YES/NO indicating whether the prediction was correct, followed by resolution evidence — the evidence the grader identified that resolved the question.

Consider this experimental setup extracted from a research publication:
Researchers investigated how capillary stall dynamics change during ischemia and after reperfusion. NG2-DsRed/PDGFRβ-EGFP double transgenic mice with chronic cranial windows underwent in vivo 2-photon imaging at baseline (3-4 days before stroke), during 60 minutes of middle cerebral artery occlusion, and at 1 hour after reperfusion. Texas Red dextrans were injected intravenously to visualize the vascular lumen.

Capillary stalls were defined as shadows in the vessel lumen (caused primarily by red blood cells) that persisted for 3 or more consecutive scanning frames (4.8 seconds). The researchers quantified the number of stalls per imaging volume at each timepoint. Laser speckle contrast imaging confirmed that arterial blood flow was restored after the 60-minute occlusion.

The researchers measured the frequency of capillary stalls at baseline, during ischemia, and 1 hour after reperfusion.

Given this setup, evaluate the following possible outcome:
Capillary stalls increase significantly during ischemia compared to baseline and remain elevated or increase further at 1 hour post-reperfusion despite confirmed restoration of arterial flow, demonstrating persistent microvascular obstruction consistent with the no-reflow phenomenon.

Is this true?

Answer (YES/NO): YES